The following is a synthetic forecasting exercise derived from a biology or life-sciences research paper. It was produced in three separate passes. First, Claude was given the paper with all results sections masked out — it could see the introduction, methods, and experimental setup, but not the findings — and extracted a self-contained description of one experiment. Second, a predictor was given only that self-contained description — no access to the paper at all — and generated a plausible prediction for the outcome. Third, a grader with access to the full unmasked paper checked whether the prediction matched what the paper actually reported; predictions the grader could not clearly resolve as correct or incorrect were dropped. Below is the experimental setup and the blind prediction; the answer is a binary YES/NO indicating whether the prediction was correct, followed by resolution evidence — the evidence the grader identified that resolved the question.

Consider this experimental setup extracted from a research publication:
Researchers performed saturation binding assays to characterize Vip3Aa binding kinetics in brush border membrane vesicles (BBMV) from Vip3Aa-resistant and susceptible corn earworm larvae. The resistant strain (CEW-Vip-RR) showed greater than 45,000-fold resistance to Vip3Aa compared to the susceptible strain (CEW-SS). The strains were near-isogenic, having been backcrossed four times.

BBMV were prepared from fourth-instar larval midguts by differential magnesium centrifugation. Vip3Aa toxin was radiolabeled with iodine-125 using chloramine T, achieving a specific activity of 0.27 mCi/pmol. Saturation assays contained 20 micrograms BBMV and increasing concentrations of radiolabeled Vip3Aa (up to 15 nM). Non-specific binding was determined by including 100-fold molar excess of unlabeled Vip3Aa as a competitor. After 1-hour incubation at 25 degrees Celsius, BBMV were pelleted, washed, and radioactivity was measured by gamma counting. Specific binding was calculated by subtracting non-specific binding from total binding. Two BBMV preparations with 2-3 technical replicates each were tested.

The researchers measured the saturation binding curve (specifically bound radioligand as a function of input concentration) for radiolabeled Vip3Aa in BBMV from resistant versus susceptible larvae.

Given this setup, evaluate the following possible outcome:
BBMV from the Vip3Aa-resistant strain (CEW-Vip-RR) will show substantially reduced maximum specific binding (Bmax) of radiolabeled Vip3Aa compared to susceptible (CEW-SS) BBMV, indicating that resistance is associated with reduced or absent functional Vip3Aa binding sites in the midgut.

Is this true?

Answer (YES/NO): NO